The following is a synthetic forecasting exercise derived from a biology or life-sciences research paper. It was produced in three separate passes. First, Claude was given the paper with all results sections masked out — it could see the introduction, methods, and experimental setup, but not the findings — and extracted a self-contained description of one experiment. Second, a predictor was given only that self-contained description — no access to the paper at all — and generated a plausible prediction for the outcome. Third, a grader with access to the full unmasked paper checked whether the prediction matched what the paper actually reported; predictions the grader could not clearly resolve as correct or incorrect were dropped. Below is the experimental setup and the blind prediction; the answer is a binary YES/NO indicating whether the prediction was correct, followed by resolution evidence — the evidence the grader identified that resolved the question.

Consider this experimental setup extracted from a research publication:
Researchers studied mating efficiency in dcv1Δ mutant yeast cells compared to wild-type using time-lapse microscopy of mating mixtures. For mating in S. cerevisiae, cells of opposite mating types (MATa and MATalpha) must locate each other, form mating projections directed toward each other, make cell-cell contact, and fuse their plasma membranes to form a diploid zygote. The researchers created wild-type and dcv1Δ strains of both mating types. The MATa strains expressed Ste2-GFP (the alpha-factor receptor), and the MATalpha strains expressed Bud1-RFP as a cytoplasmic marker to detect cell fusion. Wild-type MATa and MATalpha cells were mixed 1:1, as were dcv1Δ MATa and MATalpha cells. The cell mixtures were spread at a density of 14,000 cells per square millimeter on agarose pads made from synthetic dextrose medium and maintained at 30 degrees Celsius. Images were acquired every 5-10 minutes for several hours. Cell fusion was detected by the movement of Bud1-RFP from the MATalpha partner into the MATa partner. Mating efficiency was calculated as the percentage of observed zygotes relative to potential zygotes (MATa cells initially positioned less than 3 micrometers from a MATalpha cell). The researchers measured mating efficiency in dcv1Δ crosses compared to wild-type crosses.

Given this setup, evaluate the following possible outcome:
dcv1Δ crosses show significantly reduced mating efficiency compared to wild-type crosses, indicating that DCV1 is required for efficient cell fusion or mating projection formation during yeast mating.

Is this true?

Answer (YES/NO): YES